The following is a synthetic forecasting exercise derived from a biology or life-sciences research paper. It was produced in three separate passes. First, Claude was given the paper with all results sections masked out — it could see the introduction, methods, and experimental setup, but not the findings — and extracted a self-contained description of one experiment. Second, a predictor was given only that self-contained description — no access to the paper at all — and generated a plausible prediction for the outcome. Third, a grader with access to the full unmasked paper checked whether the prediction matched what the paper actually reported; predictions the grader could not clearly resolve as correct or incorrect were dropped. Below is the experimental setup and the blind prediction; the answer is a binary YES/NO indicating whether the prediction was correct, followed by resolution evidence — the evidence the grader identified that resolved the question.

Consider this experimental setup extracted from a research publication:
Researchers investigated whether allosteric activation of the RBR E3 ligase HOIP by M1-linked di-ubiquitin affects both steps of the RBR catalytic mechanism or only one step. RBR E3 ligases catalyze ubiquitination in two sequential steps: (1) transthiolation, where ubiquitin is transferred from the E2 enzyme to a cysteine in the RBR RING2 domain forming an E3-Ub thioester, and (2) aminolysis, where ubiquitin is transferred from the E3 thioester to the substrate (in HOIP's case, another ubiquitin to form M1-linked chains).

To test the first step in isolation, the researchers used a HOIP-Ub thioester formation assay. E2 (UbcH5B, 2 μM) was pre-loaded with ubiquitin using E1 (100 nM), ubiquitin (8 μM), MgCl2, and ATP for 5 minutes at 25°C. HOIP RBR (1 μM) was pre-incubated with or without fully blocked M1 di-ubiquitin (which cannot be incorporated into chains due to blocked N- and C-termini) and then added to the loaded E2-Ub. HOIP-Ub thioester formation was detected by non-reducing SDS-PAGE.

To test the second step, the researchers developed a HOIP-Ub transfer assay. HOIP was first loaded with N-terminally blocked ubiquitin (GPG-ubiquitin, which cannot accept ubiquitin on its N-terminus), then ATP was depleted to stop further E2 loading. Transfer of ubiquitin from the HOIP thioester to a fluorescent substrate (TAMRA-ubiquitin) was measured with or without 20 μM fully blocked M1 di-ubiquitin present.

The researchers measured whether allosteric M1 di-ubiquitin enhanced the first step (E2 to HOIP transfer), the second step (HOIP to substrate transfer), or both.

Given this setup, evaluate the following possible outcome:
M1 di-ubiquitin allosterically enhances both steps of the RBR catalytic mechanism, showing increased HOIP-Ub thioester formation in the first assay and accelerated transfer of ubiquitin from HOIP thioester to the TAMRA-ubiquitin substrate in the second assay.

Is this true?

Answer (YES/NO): NO